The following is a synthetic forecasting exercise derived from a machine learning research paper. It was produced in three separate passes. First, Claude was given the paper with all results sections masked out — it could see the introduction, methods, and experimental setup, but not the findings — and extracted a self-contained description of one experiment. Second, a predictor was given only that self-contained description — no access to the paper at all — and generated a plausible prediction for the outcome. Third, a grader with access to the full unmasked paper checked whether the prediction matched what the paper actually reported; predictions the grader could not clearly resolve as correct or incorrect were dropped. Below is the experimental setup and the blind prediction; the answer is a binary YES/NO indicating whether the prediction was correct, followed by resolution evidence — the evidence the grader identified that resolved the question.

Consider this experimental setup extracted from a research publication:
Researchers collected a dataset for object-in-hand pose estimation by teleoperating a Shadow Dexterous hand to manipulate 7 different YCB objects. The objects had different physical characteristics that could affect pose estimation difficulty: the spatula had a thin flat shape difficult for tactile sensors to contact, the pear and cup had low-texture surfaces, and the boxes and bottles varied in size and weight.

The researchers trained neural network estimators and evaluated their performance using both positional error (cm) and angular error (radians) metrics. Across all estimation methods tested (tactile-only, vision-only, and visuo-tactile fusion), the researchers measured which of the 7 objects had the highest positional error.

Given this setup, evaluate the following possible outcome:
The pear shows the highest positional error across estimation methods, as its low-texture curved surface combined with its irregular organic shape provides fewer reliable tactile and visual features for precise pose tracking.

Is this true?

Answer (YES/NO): NO